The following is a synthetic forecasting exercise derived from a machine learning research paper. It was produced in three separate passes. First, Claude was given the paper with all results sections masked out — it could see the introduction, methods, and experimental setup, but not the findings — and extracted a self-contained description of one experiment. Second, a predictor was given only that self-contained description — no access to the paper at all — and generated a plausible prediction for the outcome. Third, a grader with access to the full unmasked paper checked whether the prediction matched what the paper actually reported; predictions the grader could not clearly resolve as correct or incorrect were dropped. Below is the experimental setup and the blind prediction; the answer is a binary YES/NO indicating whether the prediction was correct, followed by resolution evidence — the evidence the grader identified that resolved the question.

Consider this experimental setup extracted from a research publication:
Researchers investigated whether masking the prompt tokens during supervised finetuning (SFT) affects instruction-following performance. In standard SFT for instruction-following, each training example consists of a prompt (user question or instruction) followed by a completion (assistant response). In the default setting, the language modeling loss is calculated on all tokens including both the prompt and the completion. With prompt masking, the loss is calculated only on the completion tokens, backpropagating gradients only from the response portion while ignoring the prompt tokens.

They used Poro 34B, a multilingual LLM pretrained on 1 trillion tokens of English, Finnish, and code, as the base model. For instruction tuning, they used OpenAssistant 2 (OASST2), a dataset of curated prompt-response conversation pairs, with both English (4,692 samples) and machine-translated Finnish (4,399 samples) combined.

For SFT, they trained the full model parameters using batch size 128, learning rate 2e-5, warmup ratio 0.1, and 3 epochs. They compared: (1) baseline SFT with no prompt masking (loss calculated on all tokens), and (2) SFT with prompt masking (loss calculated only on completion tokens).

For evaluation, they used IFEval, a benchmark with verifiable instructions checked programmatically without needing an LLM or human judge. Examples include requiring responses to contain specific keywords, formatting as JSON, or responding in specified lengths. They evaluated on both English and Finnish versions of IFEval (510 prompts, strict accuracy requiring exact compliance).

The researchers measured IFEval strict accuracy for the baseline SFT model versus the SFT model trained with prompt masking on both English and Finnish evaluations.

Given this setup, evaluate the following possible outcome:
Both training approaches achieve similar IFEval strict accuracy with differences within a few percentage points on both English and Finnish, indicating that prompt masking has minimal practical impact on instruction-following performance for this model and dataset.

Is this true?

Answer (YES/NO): YES